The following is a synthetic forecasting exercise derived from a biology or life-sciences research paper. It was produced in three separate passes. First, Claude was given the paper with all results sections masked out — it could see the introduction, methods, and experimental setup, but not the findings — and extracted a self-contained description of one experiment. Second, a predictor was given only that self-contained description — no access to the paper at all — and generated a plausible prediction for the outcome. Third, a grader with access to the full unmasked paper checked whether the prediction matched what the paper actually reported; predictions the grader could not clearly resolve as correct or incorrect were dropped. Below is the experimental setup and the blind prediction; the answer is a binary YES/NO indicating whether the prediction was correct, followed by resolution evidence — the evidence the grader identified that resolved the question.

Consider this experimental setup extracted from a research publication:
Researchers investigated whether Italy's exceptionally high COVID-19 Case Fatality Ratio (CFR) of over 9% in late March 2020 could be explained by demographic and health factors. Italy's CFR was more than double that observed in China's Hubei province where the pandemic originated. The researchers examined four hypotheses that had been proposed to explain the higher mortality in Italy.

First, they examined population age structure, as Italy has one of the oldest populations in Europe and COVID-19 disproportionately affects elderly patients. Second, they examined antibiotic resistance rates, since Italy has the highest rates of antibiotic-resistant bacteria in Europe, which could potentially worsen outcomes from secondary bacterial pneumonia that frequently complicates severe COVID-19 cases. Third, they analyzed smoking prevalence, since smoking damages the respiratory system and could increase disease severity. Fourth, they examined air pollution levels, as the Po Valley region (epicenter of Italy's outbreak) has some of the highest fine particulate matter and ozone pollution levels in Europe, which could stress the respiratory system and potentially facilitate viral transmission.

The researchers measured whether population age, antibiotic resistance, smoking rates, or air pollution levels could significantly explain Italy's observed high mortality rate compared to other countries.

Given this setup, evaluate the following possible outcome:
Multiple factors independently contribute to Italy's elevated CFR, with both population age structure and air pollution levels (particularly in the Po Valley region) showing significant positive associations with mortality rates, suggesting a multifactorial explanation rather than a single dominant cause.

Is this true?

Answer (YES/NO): NO